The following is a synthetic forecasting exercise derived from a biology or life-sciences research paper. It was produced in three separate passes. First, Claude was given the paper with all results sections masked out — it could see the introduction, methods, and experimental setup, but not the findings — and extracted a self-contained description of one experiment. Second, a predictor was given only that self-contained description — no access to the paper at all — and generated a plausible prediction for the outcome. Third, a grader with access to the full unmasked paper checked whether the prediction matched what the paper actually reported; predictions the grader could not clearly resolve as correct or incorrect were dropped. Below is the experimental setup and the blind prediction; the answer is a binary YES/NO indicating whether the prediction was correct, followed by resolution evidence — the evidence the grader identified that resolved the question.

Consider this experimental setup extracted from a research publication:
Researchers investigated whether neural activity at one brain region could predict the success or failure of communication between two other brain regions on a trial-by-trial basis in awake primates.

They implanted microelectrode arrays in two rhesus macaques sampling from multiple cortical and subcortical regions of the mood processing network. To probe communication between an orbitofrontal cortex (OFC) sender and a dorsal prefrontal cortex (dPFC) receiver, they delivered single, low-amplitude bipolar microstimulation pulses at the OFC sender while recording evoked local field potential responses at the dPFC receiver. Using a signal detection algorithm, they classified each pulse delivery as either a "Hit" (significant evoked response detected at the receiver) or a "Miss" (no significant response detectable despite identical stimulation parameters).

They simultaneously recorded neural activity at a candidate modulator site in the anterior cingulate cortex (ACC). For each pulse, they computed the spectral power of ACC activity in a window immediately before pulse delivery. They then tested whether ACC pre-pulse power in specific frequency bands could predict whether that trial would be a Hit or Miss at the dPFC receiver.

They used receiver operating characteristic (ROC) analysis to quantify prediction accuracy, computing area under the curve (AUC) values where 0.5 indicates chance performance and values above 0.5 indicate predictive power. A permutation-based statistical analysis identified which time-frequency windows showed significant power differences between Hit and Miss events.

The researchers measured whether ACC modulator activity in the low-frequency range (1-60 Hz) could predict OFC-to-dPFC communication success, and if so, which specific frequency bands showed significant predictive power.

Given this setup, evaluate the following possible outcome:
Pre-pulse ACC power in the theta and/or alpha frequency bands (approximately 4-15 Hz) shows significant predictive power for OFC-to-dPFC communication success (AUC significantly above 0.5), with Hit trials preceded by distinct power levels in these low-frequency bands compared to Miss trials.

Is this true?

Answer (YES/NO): NO